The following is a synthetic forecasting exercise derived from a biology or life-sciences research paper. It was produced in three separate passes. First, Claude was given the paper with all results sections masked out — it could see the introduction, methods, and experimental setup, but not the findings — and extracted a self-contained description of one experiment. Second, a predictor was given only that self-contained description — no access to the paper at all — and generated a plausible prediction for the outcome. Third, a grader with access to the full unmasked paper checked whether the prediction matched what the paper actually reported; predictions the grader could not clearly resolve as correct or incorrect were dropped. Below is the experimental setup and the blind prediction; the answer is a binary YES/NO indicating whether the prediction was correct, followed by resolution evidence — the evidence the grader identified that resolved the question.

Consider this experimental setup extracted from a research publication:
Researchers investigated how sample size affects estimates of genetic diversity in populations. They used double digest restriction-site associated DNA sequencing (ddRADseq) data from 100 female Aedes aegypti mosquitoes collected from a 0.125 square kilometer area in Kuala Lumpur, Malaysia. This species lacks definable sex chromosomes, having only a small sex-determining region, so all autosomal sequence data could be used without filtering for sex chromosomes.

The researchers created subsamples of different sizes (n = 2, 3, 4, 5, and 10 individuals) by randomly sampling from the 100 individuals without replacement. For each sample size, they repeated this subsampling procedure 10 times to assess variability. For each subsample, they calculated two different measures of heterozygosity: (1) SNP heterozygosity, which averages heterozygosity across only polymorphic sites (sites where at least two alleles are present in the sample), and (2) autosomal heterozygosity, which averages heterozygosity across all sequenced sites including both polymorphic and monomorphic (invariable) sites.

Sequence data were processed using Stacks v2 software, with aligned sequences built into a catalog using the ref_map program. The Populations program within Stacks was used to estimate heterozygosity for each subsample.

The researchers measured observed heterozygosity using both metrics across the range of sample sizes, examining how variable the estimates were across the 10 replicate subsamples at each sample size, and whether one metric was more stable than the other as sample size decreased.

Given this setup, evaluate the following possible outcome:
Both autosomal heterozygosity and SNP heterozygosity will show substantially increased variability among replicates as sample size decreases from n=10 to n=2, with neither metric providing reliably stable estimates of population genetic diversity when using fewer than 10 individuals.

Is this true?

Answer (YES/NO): NO